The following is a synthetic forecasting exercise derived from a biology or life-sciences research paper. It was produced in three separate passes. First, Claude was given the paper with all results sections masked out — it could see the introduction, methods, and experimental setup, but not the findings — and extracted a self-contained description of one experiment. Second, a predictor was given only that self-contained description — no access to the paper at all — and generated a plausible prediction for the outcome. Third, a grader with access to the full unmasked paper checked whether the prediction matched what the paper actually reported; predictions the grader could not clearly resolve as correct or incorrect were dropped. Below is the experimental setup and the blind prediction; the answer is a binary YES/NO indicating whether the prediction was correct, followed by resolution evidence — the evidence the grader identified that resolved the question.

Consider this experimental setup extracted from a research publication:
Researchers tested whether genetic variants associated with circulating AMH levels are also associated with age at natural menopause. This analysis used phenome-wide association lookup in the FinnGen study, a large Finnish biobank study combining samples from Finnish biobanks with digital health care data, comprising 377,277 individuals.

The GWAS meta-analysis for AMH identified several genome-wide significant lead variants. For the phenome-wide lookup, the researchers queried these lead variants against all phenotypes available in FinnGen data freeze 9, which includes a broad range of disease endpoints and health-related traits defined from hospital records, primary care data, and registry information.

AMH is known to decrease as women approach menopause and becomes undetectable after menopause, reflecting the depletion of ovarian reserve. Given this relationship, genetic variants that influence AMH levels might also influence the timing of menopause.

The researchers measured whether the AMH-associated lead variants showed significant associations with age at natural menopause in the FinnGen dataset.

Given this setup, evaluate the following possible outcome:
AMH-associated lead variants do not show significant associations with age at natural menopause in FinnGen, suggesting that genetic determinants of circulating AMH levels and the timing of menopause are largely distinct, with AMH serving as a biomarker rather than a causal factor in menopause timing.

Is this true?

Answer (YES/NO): NO